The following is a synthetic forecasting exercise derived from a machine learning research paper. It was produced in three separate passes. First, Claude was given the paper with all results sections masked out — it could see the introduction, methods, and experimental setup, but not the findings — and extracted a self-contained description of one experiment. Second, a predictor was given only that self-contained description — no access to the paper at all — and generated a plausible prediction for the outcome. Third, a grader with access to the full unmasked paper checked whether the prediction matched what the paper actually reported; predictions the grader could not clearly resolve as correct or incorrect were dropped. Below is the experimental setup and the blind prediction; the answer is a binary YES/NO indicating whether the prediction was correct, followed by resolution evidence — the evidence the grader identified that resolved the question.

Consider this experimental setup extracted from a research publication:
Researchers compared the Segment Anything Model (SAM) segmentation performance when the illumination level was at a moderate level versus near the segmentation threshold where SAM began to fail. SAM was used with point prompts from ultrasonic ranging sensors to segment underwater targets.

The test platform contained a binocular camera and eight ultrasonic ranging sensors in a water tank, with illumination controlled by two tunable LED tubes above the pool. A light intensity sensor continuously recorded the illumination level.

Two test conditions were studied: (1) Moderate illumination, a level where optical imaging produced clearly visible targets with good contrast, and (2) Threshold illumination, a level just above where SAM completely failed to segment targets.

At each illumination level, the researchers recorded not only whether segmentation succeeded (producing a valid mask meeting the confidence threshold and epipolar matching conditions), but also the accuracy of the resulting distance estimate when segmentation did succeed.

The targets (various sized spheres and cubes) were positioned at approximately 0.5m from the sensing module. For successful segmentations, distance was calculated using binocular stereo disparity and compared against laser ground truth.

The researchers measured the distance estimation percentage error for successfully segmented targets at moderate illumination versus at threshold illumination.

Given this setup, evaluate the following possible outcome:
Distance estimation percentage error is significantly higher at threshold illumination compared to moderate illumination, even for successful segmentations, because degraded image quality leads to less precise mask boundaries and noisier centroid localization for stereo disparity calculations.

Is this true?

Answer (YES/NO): YES